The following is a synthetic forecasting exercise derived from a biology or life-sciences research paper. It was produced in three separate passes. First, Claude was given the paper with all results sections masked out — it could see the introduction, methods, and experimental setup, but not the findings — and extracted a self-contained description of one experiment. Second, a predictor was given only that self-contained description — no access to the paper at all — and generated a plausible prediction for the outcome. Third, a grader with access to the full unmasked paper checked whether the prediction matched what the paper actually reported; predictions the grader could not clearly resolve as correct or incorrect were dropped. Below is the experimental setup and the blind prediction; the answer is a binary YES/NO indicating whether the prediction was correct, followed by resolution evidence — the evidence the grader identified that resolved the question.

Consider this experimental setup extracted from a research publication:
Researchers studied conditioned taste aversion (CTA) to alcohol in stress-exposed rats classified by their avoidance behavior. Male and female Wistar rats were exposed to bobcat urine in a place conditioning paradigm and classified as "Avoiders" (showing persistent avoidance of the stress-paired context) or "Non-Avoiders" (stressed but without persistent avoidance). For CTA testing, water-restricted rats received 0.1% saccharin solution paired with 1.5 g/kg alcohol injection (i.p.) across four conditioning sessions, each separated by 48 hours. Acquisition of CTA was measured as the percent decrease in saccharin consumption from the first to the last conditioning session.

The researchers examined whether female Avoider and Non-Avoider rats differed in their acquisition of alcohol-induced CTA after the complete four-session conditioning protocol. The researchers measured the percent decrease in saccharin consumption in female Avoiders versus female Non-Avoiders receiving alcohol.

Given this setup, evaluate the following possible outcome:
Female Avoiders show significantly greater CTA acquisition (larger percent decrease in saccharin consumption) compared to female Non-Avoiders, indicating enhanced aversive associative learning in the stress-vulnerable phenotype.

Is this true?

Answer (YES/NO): NO